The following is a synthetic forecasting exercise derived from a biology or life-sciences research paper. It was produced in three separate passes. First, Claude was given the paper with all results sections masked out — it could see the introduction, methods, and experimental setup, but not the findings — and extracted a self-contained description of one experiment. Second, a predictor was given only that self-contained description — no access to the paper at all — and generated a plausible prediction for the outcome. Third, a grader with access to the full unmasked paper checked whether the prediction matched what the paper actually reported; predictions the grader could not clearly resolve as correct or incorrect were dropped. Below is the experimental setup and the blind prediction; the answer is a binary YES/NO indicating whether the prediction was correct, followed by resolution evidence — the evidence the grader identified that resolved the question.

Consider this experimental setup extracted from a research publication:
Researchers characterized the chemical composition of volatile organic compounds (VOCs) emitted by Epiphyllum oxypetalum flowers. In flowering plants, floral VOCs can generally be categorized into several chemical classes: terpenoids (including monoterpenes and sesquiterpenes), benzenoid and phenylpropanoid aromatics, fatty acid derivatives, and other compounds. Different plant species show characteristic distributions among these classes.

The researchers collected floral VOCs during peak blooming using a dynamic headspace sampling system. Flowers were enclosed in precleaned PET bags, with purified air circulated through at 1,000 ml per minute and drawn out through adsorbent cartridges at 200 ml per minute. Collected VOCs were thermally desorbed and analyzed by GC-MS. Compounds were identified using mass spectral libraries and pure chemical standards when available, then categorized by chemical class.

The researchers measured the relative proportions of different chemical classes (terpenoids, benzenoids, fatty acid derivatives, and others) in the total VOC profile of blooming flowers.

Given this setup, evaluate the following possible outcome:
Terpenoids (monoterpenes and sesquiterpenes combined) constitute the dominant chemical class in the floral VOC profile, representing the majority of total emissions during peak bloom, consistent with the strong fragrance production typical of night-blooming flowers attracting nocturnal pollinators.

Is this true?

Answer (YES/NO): YES